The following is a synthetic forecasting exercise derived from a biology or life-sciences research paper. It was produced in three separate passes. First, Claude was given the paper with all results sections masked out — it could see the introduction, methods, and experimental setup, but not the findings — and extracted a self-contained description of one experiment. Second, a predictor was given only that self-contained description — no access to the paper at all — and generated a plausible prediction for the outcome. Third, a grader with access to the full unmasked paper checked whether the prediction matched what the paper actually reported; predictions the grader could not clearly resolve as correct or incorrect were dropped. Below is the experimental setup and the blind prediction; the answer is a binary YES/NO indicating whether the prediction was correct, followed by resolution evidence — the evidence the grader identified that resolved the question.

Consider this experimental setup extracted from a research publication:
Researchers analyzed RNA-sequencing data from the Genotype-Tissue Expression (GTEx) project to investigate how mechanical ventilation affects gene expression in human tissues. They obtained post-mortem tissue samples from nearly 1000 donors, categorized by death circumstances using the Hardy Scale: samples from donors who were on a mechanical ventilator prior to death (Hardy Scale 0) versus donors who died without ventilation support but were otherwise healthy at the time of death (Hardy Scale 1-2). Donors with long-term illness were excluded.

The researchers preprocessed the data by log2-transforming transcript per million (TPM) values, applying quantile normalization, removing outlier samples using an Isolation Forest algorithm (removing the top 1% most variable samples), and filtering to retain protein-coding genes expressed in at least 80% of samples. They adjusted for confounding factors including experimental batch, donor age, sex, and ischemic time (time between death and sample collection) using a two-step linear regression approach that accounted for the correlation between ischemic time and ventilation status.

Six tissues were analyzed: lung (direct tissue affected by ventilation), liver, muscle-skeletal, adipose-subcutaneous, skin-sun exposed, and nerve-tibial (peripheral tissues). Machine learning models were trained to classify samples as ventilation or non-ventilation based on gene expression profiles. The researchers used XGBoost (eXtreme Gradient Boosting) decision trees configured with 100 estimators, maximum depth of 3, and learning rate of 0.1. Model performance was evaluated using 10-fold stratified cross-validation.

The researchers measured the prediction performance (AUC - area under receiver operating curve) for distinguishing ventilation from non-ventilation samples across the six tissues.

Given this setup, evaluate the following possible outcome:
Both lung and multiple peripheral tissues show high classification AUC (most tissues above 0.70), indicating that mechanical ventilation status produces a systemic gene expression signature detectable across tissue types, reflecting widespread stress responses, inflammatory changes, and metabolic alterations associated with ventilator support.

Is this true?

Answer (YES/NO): YES